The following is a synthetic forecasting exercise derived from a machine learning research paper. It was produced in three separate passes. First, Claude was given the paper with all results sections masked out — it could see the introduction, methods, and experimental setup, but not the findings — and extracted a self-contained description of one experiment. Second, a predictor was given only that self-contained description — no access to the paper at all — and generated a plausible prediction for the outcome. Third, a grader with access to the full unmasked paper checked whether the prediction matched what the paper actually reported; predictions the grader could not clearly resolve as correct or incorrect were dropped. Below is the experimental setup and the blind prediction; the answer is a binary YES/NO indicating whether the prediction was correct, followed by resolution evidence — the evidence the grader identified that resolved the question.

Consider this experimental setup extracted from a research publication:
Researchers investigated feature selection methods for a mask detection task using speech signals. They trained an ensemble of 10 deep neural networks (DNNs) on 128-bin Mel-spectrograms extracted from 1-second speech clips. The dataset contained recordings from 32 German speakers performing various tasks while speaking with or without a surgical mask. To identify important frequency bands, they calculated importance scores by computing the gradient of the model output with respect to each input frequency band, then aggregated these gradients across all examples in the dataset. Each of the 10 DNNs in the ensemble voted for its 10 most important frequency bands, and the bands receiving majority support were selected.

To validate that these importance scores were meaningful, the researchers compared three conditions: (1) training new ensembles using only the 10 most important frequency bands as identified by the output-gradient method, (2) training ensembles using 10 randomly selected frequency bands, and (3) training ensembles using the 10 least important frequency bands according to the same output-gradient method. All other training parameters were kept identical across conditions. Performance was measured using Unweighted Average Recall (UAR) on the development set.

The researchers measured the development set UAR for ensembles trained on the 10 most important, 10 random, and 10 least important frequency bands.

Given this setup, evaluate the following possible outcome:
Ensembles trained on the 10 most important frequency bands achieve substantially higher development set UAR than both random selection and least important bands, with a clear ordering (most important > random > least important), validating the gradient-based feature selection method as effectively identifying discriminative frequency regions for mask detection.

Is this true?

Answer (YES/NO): YES